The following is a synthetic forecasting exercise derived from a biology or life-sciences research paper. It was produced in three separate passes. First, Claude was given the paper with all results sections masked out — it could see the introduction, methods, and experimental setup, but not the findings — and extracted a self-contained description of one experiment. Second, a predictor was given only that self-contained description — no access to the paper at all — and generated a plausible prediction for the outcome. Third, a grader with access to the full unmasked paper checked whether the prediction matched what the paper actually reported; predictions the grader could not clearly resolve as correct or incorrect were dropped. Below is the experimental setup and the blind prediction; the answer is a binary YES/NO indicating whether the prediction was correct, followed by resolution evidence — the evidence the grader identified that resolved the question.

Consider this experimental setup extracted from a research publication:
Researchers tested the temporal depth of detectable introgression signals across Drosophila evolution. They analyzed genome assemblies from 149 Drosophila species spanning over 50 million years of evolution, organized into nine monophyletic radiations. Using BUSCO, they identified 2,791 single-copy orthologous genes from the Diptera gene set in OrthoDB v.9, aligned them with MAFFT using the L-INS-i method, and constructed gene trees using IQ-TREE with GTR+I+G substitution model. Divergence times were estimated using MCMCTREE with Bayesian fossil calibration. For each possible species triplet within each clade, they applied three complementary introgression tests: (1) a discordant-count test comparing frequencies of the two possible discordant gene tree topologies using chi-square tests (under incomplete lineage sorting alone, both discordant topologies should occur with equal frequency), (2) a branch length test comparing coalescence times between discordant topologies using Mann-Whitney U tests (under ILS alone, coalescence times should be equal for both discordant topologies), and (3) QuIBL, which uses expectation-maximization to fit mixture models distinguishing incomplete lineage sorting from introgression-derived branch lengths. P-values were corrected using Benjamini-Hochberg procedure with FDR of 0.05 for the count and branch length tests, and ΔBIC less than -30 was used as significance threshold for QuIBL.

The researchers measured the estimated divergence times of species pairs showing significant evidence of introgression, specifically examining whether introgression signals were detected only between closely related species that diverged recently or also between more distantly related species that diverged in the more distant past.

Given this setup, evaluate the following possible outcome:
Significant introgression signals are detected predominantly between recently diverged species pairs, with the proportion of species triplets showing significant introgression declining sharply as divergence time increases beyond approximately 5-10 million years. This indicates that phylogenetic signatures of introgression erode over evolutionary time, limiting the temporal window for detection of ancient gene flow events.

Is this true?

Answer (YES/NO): NO